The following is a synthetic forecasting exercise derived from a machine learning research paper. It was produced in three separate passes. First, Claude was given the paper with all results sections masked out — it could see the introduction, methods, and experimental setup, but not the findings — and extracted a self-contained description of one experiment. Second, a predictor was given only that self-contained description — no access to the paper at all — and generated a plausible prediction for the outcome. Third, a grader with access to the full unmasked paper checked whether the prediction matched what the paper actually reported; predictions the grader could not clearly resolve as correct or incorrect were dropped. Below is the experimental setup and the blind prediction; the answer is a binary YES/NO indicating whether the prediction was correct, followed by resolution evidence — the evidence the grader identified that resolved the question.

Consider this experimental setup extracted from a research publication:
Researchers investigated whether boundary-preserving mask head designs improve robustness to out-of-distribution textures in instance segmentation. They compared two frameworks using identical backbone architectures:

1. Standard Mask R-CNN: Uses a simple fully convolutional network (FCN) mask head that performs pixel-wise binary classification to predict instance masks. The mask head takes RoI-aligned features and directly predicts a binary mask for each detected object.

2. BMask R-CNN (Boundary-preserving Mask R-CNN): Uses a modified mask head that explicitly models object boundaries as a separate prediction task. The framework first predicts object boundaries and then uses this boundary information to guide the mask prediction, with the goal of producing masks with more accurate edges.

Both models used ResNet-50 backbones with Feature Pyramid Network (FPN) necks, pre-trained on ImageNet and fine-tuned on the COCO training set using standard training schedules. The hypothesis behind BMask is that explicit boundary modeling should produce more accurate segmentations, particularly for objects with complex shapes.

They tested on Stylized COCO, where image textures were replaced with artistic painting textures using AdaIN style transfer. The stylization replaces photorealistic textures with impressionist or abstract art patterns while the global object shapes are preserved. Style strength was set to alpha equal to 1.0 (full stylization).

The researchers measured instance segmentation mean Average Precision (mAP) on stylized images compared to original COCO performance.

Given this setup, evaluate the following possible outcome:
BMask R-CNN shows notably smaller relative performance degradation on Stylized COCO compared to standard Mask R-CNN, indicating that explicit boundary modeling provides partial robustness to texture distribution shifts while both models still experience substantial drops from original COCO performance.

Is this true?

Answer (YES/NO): NO